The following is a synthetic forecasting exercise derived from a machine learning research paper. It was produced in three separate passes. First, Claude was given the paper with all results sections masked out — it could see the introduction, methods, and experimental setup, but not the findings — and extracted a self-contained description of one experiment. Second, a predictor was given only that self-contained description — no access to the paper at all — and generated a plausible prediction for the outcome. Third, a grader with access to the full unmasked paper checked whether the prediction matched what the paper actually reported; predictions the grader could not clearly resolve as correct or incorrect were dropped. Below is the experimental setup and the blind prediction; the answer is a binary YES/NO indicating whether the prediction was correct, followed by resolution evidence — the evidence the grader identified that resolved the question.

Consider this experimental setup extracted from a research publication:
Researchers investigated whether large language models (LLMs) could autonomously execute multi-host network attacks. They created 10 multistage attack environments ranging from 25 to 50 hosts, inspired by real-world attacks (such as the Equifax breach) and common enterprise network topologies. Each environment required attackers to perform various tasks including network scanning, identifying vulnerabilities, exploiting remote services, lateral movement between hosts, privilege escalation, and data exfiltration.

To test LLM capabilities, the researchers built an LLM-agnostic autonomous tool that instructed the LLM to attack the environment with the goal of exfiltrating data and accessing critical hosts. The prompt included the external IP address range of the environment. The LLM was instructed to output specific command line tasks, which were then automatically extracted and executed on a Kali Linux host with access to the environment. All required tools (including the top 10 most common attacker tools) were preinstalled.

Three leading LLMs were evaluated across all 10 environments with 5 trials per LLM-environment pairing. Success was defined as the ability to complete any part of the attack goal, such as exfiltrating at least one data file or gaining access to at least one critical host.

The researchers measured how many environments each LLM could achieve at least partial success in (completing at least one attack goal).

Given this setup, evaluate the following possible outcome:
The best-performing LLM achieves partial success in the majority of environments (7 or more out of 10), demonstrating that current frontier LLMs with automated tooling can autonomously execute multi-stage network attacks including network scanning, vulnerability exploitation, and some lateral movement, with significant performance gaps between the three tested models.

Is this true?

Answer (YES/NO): NO